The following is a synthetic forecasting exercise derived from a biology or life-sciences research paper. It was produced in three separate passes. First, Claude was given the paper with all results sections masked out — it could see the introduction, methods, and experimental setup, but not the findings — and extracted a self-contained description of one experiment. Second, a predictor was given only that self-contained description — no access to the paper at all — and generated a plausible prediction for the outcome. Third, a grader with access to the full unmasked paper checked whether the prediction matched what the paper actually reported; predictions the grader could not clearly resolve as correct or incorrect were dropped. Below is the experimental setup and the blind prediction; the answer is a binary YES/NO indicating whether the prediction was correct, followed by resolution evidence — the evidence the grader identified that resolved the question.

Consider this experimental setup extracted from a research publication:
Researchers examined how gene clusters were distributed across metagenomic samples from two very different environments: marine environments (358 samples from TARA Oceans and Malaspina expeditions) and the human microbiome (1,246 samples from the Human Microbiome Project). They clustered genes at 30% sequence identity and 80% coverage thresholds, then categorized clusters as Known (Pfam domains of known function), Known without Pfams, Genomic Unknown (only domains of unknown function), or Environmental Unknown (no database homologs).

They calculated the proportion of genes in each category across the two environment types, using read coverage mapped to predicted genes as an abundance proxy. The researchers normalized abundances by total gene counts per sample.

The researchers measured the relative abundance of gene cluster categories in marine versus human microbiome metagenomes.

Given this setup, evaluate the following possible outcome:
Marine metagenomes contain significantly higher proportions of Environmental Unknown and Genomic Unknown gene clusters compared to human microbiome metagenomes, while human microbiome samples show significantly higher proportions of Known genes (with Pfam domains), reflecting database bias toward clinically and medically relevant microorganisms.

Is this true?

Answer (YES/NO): NO